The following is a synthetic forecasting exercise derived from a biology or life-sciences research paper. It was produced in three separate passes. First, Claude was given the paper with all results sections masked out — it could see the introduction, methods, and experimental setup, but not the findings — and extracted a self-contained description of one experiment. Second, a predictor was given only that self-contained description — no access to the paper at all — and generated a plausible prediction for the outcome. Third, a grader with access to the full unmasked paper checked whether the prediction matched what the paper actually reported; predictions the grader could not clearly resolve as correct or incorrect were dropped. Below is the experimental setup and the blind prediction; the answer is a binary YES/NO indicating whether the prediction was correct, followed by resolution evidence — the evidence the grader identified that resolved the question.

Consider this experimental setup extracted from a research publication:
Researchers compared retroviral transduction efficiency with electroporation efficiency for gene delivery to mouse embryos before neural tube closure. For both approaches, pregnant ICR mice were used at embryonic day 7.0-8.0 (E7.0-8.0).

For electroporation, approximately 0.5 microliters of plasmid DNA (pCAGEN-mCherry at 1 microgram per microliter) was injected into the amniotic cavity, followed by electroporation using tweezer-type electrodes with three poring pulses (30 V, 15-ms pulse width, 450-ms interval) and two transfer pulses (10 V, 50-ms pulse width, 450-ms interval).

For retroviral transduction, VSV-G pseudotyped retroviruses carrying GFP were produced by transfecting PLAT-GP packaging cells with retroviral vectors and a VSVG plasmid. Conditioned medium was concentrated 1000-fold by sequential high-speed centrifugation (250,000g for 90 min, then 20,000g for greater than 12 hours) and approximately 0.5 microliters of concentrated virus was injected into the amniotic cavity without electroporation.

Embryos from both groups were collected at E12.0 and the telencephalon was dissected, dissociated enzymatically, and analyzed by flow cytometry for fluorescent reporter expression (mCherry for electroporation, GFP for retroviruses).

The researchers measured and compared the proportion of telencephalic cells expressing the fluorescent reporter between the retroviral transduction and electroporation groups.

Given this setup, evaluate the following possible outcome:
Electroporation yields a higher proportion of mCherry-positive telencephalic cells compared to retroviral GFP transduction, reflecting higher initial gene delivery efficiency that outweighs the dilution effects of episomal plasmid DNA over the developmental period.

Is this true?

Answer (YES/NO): NO